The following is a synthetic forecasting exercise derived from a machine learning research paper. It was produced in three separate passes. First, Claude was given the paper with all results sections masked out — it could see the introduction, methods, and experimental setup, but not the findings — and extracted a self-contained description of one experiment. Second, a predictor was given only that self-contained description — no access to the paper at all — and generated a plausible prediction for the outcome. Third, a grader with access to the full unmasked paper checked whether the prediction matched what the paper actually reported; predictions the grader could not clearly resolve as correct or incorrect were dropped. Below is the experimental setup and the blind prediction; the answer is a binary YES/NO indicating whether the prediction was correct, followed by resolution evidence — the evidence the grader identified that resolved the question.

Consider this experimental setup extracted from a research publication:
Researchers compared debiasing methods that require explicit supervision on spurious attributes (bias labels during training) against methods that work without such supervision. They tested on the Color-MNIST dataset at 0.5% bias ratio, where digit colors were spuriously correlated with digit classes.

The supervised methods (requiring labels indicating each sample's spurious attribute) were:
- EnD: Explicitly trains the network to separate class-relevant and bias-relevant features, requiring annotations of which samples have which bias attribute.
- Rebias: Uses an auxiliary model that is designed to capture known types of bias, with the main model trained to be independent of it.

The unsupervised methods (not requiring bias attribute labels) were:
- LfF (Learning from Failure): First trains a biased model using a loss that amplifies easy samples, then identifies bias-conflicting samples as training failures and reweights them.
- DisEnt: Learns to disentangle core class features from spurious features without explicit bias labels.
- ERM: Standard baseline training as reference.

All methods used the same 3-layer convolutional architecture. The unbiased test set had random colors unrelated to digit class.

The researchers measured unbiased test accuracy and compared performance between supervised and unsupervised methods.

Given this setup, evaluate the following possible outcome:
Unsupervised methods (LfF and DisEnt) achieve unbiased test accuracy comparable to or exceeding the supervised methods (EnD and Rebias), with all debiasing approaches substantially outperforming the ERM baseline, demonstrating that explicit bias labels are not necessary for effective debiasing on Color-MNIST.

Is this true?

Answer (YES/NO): YES